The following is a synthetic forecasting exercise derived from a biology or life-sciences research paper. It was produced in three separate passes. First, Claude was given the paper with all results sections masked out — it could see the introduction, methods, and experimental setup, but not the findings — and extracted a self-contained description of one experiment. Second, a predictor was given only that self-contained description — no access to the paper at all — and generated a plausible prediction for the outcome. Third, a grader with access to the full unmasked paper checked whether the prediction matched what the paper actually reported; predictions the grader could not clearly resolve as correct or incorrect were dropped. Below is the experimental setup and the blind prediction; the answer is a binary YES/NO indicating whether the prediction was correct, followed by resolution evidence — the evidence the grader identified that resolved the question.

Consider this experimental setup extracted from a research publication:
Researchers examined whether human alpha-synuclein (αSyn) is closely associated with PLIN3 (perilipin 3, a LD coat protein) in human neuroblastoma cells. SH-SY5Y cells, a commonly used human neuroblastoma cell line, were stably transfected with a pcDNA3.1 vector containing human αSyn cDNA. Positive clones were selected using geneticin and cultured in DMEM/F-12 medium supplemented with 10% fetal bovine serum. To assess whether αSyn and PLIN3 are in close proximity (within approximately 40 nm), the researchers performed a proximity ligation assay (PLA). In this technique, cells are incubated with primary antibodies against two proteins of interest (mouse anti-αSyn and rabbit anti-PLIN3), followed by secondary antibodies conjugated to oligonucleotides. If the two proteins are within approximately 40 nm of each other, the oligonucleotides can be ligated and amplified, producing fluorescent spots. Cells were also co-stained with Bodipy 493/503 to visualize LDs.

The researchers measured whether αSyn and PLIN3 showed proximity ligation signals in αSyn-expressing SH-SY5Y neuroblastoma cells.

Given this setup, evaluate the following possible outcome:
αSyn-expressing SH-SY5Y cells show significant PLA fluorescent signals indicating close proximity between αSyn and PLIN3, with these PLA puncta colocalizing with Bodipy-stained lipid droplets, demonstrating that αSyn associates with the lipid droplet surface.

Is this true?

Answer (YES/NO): YES